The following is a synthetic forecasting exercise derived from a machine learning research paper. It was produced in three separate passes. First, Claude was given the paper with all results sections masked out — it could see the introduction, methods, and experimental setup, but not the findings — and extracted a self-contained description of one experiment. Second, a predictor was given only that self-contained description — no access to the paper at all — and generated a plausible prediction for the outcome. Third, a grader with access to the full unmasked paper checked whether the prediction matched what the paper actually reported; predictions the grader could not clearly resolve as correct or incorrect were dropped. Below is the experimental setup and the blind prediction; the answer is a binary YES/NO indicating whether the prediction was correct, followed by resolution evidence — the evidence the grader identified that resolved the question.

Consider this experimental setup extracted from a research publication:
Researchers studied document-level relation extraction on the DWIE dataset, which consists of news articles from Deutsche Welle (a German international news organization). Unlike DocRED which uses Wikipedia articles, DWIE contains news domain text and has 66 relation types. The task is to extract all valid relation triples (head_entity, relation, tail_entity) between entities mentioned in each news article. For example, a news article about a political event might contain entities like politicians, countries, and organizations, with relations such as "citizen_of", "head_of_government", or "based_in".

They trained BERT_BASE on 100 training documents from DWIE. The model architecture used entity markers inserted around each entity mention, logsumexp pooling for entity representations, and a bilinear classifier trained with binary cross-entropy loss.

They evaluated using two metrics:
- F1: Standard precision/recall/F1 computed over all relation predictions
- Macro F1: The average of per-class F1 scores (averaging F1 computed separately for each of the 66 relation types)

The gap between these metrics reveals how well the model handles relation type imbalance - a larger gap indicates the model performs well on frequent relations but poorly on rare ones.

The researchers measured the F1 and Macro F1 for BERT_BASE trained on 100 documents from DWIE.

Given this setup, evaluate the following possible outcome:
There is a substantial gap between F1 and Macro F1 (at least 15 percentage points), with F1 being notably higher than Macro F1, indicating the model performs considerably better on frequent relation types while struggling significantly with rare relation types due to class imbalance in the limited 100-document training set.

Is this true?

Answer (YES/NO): NO